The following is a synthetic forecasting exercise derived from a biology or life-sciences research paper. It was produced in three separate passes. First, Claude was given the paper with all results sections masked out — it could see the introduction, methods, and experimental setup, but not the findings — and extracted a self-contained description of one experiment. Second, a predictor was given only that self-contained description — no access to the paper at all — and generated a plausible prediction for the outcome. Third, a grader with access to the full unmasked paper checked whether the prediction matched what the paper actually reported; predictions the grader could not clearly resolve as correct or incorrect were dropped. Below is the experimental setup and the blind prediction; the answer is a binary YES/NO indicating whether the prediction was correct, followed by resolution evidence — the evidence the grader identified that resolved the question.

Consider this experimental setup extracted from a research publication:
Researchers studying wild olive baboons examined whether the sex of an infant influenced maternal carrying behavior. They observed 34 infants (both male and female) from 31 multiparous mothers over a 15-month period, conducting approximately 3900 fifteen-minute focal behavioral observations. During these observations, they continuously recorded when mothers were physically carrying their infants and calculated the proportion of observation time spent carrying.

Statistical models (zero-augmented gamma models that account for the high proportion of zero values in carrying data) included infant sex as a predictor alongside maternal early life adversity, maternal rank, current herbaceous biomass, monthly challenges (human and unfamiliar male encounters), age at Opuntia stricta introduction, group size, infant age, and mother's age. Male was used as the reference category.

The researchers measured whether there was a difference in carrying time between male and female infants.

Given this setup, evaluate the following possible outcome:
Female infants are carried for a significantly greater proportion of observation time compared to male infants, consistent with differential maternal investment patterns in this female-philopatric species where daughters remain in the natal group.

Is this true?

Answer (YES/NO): NO